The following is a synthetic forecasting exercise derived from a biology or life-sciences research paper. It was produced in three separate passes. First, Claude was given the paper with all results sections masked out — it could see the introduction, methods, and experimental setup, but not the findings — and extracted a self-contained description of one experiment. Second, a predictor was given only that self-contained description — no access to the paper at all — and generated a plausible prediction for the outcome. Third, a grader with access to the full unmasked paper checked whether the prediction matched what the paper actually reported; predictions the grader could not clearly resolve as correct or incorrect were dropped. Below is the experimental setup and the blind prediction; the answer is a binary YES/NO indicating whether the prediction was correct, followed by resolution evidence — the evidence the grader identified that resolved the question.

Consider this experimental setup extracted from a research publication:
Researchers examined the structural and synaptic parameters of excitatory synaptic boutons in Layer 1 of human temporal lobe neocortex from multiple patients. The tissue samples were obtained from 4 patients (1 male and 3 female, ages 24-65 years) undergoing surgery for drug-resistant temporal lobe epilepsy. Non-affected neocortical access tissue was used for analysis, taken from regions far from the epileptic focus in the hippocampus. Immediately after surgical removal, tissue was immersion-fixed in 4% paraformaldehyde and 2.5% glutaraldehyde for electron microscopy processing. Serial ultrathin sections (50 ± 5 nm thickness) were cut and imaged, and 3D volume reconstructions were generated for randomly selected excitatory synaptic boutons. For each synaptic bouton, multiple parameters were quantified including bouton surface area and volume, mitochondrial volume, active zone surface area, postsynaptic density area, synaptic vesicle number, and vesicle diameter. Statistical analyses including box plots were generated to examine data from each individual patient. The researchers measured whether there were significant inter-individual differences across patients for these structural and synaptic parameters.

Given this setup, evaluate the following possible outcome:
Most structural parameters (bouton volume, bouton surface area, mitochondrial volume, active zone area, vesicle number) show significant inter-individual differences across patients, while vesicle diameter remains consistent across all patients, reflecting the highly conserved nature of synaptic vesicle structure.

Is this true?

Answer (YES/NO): NO